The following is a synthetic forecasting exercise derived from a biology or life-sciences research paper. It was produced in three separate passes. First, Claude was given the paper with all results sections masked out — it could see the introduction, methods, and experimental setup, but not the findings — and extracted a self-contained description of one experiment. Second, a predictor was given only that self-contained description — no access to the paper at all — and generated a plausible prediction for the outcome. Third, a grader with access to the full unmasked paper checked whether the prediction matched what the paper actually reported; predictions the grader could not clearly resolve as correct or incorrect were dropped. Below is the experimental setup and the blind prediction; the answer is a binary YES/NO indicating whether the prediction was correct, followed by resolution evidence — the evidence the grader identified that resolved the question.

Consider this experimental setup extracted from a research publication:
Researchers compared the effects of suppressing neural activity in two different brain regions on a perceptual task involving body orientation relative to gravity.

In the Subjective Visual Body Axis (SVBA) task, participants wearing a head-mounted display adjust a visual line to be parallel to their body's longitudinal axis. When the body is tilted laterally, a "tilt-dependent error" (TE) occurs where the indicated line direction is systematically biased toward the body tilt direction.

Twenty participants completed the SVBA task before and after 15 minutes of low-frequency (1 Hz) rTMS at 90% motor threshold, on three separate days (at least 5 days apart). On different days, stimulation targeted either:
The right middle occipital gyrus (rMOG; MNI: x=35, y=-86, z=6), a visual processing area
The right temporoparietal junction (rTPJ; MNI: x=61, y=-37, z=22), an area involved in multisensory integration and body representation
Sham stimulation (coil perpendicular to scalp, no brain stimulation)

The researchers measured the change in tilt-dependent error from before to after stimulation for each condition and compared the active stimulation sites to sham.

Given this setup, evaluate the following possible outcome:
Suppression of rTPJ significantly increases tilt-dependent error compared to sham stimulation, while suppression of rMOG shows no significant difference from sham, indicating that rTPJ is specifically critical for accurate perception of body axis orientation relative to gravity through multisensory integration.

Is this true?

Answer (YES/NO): NO